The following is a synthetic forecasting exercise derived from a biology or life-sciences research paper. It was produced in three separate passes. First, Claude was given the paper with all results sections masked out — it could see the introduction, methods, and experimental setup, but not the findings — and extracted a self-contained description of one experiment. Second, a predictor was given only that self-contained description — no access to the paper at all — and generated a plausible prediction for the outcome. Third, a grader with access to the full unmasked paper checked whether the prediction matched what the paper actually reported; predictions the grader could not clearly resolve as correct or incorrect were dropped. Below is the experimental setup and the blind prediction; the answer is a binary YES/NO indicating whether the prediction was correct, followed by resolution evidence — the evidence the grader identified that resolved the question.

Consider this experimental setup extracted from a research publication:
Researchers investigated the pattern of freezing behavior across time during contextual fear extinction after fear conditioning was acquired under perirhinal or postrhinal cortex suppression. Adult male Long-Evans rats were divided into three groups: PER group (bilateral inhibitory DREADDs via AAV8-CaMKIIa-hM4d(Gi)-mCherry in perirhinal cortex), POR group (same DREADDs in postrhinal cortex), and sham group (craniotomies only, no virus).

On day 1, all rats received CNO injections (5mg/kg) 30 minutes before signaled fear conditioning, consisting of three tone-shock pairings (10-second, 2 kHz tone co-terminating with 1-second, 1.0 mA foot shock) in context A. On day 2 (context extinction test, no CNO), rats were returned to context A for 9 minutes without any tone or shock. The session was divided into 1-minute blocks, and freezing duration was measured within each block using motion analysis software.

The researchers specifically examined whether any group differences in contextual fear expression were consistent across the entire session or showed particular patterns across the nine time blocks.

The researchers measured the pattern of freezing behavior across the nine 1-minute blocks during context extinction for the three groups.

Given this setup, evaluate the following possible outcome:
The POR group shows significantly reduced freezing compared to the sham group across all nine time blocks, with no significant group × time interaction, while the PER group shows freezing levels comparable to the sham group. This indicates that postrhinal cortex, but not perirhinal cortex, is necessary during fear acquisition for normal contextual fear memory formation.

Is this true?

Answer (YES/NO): NO